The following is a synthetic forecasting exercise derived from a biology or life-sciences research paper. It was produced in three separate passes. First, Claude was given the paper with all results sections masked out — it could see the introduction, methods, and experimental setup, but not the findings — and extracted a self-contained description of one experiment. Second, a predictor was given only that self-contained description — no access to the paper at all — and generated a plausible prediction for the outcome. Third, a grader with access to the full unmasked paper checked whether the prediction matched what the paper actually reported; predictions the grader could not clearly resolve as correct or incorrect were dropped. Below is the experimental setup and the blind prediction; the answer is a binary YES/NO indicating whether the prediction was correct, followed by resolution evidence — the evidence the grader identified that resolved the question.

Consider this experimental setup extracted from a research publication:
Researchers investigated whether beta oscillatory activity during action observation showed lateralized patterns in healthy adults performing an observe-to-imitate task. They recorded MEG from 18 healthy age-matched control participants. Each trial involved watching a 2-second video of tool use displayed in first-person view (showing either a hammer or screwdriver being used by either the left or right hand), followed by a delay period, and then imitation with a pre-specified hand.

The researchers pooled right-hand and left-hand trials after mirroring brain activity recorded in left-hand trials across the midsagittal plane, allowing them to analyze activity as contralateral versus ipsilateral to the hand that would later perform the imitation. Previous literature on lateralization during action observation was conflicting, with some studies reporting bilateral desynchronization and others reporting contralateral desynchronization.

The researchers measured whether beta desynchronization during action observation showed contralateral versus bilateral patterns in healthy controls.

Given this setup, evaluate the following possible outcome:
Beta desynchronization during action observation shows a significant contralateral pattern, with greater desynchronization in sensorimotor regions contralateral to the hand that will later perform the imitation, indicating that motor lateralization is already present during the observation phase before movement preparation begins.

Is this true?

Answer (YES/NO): NO